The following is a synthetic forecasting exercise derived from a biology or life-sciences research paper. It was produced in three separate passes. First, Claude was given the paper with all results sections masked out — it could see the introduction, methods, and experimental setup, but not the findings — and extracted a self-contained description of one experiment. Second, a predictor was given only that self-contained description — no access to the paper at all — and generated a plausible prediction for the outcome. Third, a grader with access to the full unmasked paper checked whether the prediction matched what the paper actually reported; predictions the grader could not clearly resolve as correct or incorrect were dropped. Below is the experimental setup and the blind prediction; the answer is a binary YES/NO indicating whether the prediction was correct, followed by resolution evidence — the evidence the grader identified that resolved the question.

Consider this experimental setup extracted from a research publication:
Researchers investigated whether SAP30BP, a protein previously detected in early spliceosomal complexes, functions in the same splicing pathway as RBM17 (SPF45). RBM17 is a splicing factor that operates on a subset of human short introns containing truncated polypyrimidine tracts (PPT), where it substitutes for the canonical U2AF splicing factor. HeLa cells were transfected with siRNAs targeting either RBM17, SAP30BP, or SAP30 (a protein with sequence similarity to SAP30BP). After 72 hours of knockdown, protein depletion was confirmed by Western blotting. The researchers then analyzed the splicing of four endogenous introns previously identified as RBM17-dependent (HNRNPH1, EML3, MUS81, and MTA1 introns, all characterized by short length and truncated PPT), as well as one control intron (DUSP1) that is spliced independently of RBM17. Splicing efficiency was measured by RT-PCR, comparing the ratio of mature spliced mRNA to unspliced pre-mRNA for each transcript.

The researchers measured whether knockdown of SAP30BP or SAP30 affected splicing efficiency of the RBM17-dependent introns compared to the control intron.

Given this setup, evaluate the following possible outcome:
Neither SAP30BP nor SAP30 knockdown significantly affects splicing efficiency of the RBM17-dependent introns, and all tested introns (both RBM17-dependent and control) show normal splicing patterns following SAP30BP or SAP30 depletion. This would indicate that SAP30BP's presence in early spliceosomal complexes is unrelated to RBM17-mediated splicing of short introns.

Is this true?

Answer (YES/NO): NO